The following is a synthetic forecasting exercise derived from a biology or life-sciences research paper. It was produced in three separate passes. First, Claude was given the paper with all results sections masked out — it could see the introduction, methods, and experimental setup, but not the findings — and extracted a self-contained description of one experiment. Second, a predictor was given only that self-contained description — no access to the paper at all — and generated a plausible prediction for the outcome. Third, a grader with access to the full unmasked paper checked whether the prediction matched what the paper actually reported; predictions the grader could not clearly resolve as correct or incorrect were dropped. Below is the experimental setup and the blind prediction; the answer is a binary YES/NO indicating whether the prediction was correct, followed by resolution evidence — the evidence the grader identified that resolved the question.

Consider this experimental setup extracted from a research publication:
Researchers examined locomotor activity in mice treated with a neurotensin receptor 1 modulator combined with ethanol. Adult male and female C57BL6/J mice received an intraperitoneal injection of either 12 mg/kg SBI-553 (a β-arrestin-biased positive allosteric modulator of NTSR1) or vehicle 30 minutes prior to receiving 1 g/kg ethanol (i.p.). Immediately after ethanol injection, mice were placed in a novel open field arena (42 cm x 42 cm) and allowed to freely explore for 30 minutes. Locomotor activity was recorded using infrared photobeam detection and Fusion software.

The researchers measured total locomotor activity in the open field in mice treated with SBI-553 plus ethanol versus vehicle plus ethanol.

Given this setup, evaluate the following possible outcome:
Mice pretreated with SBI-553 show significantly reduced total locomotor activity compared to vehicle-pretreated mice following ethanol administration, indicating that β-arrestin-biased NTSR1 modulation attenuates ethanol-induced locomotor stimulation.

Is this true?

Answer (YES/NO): NO